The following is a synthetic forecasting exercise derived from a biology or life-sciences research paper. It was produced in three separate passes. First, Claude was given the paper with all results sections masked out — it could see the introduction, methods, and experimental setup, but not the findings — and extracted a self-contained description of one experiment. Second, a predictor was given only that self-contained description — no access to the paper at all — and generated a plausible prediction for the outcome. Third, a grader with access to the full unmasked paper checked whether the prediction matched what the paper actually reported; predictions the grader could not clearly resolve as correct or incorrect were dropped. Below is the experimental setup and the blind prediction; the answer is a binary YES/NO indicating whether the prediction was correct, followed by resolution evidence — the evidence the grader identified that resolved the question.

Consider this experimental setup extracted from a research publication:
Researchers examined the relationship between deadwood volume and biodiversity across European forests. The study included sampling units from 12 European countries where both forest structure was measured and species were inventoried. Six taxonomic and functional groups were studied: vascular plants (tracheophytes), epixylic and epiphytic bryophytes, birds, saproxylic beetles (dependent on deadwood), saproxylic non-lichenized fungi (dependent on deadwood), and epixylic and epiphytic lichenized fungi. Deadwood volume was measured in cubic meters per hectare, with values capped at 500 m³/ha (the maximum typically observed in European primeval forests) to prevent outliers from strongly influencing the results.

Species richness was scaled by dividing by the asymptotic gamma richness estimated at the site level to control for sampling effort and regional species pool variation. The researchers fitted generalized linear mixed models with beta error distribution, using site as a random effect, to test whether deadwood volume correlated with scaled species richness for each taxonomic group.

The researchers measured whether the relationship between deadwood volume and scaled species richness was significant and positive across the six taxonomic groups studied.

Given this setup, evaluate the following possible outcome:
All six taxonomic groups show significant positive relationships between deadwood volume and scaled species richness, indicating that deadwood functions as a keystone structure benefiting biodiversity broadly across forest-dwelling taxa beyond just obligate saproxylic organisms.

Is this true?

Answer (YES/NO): NO